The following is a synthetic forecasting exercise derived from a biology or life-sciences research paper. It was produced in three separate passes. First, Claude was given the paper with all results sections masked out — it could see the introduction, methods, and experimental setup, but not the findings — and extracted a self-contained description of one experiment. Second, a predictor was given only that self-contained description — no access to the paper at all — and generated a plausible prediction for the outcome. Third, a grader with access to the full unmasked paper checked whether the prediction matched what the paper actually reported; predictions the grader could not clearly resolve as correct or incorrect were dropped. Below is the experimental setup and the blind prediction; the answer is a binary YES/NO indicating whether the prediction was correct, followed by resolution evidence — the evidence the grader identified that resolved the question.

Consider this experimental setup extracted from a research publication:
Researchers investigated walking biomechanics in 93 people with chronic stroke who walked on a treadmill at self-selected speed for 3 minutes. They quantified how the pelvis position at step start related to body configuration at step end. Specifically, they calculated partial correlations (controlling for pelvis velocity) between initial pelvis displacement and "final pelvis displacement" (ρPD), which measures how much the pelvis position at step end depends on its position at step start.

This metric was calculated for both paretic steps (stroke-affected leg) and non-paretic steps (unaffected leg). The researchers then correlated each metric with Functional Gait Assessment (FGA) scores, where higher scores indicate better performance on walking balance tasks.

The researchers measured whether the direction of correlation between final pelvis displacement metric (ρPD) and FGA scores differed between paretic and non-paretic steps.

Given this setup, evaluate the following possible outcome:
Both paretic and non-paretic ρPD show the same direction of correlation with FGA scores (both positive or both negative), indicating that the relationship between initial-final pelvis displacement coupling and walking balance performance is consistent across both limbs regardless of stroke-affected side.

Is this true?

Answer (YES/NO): NO